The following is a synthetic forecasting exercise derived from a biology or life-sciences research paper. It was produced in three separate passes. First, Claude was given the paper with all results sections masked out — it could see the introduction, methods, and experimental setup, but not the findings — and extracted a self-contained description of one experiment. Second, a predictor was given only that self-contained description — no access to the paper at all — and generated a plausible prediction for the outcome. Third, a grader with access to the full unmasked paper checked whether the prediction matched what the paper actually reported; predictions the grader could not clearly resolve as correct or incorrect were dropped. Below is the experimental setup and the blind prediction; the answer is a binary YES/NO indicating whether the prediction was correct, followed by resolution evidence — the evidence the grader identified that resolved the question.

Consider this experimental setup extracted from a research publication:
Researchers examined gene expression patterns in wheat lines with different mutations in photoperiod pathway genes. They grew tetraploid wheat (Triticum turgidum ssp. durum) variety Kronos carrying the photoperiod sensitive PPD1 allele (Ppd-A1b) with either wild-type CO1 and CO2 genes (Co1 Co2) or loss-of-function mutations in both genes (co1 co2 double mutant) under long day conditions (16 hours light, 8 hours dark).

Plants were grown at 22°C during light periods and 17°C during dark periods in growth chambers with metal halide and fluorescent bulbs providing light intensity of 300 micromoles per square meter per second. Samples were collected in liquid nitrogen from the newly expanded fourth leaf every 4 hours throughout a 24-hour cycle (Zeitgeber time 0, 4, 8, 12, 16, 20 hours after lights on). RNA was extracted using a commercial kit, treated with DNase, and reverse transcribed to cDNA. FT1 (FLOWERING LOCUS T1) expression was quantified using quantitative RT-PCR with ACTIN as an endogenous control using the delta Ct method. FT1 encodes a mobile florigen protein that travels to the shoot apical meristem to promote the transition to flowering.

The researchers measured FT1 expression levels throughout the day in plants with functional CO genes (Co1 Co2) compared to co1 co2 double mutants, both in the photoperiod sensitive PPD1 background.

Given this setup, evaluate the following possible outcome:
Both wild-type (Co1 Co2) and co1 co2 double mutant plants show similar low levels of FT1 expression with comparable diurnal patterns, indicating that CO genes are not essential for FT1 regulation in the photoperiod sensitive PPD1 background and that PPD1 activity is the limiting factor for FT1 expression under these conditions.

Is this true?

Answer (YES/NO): NO